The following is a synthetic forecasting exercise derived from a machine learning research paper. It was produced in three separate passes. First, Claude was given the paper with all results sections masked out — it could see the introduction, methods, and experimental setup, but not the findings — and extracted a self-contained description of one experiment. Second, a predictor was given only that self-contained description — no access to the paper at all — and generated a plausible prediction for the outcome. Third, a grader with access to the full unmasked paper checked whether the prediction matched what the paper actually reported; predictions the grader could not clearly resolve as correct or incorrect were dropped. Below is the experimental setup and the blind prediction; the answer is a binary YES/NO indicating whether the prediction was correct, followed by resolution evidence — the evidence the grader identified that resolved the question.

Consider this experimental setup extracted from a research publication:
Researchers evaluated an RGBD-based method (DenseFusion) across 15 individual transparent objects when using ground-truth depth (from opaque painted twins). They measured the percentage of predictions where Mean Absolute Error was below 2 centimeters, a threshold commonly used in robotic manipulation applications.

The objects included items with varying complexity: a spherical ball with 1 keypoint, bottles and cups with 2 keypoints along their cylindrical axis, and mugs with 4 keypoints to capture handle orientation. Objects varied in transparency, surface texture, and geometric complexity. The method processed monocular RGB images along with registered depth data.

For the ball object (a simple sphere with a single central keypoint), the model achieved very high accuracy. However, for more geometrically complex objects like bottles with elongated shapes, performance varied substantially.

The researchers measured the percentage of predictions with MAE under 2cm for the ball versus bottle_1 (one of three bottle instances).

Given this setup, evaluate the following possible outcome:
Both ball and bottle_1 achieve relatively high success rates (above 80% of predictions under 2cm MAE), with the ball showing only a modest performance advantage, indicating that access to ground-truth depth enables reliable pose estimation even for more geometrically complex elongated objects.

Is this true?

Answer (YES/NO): NO